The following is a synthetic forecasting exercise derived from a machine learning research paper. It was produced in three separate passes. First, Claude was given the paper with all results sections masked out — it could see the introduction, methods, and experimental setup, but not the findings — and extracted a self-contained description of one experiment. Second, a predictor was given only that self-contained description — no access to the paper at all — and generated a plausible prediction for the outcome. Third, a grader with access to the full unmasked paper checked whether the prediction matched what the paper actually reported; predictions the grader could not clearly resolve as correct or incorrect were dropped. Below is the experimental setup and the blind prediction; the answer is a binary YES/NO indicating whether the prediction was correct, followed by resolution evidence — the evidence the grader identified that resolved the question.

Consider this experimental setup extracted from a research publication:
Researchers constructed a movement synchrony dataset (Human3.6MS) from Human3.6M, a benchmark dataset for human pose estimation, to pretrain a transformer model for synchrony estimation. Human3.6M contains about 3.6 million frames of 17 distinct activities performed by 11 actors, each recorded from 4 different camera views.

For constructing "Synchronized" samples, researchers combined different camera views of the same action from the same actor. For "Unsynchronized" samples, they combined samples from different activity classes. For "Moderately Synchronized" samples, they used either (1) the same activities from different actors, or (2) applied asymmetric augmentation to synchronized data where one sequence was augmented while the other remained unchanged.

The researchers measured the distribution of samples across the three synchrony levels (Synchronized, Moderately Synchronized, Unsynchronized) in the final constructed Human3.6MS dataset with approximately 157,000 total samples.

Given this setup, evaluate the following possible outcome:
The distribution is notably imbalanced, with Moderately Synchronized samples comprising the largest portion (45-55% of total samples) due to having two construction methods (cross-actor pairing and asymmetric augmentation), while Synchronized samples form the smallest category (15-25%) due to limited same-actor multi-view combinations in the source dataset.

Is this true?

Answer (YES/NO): NO